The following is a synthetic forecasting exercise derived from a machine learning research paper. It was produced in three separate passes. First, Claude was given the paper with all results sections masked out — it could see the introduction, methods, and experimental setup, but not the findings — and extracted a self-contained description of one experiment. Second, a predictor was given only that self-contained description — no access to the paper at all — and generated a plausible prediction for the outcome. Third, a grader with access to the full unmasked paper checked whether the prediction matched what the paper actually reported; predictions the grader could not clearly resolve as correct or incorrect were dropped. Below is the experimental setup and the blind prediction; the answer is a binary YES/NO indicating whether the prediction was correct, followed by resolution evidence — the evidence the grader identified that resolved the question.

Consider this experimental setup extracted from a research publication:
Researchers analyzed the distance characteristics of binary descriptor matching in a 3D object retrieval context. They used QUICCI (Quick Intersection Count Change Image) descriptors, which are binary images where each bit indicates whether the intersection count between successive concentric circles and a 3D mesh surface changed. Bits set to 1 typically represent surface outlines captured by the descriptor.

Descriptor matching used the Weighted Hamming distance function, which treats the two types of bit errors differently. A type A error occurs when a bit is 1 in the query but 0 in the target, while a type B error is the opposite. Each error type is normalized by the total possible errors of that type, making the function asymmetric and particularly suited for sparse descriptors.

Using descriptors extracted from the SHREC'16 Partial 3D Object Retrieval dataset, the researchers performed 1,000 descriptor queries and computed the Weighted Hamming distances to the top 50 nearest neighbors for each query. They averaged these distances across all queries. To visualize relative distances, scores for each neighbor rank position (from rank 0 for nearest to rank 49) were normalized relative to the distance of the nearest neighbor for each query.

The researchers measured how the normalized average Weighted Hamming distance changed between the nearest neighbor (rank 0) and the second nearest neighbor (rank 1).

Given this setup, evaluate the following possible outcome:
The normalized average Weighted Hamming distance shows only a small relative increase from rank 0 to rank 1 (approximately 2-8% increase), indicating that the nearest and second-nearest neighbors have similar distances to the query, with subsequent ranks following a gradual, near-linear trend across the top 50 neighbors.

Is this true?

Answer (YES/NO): NO